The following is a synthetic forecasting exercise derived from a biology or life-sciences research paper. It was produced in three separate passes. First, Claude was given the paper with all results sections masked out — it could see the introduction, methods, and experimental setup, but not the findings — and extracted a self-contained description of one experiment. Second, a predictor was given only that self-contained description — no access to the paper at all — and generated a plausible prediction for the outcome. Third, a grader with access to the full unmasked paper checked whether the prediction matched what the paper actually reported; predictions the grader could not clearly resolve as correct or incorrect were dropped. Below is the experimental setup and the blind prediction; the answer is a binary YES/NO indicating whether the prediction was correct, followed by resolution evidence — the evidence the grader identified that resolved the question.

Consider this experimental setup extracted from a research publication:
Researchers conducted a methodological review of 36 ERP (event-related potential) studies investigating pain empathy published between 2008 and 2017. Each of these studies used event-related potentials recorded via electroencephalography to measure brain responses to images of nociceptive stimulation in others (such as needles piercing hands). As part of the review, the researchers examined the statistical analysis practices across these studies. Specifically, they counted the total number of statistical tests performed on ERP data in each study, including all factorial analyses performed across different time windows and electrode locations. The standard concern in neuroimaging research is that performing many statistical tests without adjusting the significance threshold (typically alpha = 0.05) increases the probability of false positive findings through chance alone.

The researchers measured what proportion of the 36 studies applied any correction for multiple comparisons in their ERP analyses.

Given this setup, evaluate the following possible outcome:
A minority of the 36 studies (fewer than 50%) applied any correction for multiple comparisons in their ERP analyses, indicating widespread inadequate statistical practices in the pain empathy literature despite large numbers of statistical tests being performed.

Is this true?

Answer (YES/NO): NO